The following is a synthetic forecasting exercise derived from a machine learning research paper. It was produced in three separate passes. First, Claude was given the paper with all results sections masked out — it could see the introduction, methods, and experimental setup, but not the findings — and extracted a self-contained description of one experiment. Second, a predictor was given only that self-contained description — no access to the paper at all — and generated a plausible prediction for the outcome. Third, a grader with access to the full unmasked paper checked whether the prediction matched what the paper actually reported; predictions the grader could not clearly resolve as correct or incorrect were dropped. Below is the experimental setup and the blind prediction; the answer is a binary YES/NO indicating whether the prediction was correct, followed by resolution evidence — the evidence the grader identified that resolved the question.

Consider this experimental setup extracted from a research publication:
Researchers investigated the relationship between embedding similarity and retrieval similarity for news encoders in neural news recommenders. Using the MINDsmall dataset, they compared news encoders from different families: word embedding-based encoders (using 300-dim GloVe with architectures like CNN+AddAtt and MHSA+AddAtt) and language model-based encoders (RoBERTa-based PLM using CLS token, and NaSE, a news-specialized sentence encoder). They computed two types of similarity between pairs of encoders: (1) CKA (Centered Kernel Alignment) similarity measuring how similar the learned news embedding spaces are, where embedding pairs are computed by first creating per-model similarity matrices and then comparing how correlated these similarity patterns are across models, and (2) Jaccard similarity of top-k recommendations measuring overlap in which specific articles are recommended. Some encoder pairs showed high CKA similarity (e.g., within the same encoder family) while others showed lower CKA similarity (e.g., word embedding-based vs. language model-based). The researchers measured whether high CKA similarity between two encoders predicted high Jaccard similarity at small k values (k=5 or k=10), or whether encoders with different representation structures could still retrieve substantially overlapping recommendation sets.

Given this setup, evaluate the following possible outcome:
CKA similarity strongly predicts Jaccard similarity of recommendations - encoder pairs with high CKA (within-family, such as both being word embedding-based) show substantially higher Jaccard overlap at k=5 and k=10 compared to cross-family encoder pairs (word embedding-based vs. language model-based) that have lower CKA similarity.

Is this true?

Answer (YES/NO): NO